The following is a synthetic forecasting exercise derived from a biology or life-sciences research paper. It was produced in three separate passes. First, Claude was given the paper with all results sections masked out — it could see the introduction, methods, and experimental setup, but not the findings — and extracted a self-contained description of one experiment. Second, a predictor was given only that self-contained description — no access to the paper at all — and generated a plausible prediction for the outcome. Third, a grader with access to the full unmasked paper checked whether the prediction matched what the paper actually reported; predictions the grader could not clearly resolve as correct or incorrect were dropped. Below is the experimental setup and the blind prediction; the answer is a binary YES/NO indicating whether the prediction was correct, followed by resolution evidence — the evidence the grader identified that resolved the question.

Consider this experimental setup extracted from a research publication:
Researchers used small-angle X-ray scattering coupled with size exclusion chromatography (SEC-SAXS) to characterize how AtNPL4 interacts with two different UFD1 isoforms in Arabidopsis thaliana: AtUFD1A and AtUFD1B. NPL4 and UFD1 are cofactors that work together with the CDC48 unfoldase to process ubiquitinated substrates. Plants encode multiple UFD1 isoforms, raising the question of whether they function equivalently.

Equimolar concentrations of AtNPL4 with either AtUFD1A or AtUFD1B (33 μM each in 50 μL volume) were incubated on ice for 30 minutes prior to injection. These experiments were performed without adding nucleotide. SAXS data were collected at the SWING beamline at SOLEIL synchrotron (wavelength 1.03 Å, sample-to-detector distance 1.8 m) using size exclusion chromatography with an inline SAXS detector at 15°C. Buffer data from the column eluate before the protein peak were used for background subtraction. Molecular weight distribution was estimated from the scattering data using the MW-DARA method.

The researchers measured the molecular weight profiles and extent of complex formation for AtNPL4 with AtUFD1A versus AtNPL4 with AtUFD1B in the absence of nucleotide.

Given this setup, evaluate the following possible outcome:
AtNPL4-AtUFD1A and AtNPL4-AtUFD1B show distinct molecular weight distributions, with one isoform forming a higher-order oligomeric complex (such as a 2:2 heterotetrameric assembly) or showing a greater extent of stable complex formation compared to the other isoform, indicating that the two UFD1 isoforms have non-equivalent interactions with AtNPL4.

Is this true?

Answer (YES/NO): NO